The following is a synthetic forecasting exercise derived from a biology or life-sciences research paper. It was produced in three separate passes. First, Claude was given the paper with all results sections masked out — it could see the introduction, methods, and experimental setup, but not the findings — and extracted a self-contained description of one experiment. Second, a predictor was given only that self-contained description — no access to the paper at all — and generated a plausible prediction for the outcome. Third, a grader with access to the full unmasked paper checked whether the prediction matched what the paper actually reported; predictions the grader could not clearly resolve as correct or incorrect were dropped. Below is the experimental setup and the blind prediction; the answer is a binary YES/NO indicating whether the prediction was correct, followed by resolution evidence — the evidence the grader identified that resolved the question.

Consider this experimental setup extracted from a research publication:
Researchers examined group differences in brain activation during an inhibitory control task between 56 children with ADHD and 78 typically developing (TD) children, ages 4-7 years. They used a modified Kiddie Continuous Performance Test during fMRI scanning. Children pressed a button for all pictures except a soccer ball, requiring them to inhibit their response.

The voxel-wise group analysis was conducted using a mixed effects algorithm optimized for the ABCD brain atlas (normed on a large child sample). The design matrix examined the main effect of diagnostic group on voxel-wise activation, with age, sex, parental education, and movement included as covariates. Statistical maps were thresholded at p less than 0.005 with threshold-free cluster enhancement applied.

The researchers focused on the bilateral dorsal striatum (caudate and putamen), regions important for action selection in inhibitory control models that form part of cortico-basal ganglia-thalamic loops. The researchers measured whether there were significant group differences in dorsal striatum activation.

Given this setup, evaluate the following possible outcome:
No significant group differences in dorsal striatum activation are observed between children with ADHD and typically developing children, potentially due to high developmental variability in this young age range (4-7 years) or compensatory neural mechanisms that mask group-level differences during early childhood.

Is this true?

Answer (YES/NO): NO